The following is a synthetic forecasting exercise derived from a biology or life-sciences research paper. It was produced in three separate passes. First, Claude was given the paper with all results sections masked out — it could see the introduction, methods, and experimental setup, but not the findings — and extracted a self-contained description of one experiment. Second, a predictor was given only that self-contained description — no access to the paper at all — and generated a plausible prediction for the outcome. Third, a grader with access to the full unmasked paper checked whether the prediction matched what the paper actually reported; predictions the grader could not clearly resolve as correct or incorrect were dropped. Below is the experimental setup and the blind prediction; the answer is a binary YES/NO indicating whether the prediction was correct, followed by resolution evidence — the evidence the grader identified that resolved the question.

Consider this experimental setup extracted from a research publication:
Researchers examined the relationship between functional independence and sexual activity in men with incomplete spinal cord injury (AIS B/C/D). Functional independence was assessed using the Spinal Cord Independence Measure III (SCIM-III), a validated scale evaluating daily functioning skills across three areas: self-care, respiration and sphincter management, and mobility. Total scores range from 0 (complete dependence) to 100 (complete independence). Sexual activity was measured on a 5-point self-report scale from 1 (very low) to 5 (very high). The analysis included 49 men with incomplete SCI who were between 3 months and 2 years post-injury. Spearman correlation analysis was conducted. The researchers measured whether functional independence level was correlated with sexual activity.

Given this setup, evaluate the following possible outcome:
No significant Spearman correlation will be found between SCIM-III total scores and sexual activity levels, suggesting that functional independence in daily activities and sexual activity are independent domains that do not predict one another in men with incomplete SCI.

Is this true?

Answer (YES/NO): NO